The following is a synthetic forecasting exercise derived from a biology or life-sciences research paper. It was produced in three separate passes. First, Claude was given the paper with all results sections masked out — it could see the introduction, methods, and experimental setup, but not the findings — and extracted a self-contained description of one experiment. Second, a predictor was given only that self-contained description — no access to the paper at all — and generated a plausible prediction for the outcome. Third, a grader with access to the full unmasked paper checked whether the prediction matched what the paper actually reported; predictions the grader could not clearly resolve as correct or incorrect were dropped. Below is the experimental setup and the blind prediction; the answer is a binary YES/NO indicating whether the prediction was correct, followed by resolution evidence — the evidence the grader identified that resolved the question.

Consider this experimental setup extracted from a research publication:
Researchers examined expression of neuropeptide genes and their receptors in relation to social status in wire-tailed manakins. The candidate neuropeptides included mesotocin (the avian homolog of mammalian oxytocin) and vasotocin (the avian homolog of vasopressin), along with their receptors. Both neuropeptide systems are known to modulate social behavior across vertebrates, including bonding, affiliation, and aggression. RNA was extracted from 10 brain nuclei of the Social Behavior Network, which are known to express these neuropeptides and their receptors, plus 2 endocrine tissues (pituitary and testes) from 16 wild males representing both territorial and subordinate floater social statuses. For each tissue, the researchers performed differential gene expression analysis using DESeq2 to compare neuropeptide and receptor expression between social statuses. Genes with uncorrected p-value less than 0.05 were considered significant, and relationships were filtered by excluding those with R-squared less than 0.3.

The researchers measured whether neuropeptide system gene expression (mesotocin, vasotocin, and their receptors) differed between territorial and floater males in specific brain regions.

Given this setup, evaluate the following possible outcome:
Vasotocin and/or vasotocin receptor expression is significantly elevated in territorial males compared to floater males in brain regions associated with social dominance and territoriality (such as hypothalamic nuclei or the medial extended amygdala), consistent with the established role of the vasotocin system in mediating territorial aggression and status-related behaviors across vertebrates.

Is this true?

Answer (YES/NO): NO